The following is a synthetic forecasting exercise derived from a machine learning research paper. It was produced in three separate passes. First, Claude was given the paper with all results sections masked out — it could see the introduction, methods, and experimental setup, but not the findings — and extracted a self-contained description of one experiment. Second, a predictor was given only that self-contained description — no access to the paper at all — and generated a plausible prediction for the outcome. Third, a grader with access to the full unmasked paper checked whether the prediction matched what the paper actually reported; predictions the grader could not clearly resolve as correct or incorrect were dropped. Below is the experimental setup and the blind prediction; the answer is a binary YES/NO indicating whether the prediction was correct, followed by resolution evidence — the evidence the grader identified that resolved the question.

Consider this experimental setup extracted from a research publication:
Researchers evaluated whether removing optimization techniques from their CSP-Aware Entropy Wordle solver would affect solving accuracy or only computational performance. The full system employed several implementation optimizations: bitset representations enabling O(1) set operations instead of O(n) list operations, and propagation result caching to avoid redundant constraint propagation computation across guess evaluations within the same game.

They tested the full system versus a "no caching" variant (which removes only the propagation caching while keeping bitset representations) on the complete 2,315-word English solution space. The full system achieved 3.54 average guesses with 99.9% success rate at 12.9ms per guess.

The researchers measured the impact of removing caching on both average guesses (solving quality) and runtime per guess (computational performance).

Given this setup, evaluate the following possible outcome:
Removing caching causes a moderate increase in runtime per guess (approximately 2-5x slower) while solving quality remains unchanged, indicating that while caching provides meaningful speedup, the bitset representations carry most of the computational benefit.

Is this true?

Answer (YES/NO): YES